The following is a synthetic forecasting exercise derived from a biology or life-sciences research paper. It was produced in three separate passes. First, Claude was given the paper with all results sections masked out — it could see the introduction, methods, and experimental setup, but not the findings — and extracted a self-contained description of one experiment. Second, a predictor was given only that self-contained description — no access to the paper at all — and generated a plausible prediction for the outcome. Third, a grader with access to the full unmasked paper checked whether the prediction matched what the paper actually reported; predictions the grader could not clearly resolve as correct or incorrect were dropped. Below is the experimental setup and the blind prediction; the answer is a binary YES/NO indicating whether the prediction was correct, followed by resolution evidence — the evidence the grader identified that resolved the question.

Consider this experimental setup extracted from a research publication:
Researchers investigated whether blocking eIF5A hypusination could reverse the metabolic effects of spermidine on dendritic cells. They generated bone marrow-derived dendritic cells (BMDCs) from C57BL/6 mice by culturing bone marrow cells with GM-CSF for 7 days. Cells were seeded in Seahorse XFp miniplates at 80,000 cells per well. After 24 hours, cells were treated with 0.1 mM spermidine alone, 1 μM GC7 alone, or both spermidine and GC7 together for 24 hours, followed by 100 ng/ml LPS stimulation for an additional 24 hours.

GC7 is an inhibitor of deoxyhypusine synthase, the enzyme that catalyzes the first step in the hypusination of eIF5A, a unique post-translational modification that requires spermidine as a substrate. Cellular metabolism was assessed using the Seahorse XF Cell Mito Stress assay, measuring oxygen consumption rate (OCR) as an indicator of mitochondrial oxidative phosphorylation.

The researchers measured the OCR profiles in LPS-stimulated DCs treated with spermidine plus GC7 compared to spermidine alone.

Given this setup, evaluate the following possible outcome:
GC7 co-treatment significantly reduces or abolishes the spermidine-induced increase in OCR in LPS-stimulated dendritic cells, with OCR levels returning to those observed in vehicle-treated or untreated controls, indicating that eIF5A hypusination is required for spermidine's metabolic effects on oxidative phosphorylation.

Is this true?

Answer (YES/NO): YES